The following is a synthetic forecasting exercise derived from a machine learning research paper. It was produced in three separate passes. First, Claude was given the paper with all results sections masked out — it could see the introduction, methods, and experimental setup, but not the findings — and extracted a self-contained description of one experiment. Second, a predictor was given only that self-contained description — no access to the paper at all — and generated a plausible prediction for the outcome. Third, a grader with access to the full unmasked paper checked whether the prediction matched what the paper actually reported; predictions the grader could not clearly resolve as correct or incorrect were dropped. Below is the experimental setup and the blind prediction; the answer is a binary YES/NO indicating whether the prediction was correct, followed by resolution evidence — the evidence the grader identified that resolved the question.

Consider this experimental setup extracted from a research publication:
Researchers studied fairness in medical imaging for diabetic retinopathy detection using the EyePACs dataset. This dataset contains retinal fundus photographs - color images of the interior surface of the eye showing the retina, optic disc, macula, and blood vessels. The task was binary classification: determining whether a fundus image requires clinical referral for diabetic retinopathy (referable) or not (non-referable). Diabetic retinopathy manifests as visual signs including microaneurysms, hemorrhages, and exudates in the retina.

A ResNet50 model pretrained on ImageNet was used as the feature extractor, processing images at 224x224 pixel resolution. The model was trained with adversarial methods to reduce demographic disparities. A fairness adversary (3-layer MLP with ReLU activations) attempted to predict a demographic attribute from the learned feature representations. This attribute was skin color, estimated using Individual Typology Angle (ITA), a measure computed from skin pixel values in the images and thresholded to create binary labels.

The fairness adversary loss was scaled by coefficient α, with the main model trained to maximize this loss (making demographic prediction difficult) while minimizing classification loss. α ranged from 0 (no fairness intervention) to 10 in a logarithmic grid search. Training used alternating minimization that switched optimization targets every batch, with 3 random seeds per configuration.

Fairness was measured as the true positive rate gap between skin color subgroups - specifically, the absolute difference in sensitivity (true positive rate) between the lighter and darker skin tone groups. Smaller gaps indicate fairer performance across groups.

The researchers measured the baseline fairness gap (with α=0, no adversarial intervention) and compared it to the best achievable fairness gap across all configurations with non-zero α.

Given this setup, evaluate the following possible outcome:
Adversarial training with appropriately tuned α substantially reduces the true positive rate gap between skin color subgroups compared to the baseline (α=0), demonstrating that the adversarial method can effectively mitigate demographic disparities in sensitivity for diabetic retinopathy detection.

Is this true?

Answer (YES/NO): YES